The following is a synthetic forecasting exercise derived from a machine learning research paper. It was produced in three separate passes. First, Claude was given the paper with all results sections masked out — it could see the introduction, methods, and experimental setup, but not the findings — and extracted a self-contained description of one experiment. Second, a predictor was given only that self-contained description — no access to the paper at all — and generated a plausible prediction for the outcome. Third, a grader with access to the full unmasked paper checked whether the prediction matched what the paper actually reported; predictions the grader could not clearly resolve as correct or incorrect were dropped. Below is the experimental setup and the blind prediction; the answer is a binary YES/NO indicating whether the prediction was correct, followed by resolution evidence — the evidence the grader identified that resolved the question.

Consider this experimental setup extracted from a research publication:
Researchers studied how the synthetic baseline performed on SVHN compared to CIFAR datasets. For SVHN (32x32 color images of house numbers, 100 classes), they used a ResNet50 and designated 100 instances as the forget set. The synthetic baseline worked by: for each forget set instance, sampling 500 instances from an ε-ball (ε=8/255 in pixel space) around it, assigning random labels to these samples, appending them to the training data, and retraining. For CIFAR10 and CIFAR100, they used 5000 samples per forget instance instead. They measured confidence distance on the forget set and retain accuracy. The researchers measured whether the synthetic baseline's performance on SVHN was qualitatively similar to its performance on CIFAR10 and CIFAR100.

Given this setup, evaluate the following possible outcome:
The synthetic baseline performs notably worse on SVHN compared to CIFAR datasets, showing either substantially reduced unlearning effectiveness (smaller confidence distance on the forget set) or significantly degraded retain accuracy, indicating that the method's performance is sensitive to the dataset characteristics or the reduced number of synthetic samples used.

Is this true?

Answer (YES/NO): NO